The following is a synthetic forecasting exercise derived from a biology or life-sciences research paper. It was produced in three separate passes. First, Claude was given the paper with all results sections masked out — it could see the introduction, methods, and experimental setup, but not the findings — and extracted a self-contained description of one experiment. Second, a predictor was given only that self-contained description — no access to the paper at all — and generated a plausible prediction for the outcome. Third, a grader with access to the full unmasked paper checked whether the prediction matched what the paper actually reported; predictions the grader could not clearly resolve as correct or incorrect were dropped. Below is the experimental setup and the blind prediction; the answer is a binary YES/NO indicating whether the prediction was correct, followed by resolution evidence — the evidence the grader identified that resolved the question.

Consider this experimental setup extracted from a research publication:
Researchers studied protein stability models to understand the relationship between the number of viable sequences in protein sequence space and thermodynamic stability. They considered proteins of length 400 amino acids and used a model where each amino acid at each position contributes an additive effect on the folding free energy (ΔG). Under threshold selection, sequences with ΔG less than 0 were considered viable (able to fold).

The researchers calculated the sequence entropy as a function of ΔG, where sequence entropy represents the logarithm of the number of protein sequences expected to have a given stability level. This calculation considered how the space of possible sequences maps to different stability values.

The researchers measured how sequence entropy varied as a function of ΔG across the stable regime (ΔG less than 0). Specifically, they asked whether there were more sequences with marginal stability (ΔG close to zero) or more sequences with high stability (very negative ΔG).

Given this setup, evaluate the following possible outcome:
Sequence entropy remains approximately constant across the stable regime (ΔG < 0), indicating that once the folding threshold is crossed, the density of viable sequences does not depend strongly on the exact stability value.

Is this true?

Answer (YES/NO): NO